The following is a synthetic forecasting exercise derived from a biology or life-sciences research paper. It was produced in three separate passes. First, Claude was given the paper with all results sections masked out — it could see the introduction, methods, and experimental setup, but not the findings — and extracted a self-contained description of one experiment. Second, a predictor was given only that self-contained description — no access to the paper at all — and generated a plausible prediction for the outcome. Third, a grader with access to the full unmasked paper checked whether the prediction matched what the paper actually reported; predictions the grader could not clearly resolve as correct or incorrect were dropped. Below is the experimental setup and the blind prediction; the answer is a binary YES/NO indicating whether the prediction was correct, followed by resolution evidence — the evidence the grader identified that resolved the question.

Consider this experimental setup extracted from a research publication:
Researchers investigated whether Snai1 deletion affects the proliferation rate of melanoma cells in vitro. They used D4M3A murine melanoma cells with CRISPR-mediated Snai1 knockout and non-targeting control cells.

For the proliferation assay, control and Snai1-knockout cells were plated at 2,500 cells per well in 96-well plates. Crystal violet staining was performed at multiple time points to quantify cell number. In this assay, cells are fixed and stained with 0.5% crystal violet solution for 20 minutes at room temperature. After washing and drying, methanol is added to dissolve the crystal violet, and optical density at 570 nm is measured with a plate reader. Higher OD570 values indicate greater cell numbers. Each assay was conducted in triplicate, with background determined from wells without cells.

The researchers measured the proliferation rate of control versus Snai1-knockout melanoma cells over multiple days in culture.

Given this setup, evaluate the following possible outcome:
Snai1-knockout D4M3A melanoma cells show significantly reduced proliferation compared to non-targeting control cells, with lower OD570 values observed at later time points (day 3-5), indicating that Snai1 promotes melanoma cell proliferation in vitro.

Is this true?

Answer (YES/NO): NO